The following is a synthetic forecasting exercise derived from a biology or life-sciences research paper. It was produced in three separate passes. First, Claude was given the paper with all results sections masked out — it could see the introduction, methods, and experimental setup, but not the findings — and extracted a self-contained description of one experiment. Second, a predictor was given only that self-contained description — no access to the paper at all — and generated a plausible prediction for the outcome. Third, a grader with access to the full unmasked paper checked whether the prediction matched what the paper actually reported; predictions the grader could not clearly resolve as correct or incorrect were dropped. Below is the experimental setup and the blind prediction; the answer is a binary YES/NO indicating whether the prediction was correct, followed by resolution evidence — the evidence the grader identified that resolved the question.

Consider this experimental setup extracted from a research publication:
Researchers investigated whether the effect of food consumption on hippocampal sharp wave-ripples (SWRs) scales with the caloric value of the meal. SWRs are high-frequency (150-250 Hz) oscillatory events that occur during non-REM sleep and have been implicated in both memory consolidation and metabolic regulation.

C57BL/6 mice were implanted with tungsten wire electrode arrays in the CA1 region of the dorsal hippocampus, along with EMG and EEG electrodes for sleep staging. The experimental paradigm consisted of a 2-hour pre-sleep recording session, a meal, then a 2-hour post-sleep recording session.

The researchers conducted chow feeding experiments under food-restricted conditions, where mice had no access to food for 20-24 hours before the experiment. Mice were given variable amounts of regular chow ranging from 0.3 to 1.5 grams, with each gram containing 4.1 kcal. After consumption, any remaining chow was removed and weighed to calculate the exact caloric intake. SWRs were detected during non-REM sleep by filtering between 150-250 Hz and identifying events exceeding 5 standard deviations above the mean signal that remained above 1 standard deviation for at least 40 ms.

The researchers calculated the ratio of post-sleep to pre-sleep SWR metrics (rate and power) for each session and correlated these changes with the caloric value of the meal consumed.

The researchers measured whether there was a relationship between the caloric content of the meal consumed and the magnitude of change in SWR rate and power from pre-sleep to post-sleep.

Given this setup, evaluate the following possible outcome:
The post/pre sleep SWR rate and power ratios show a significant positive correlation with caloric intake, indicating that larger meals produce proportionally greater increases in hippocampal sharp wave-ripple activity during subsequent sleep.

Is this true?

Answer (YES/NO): YES